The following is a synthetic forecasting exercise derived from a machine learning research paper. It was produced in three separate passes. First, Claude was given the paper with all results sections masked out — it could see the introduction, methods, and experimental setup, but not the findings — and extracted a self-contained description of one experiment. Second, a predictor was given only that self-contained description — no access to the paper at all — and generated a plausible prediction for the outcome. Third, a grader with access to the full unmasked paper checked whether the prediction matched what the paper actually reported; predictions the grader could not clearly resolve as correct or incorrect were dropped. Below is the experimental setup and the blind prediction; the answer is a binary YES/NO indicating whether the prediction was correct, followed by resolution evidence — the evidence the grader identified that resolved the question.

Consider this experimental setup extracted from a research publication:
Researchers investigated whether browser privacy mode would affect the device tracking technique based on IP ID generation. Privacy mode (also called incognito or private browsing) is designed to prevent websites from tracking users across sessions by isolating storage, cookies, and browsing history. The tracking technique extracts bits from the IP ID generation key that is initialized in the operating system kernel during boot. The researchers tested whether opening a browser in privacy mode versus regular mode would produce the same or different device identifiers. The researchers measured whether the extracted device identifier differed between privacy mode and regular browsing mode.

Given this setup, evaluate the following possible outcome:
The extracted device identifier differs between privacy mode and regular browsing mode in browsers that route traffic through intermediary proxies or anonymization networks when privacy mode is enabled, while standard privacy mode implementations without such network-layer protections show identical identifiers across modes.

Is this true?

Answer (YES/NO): NO